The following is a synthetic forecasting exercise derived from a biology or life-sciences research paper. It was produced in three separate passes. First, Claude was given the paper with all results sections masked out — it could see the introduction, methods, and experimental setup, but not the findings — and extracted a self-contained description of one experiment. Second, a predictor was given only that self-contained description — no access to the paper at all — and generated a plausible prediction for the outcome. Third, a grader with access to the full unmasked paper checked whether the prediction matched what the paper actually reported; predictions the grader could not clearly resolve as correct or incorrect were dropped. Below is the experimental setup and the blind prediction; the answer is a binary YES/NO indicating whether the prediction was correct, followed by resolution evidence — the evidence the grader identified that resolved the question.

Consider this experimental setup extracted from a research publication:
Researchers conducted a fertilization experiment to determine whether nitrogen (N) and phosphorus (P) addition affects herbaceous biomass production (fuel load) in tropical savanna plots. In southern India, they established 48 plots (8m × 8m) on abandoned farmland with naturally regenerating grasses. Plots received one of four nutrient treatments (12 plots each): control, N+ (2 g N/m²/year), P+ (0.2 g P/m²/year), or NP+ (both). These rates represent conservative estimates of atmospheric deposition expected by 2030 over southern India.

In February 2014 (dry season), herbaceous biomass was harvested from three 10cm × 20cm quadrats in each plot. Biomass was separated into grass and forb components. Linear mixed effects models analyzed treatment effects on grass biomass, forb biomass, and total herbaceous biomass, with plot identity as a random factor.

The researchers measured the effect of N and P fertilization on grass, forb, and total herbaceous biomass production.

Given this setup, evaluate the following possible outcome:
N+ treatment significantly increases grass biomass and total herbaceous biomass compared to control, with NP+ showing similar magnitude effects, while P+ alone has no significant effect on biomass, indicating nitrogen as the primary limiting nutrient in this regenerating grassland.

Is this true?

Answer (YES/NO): NO